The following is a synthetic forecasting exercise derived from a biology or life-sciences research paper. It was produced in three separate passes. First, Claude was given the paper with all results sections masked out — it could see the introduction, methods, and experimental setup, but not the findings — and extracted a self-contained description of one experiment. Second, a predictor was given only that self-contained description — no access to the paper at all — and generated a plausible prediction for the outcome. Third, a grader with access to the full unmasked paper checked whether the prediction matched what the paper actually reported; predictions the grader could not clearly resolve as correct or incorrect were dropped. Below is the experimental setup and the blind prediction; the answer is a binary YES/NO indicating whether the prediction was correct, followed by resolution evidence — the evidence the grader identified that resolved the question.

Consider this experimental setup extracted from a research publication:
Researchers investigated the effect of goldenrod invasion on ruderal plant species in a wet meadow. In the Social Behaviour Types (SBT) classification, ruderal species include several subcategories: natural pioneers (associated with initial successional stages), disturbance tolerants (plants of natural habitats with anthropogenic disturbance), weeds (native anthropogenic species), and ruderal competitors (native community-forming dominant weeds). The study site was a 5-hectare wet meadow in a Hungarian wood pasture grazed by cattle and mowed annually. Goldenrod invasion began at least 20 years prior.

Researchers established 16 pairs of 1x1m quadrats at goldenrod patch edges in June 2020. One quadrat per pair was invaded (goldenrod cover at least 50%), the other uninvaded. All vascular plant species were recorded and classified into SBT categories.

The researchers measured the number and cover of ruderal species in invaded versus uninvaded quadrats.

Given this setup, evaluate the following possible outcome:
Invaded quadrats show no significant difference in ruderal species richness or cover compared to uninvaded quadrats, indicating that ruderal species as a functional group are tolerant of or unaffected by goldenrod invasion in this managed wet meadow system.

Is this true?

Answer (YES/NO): NO